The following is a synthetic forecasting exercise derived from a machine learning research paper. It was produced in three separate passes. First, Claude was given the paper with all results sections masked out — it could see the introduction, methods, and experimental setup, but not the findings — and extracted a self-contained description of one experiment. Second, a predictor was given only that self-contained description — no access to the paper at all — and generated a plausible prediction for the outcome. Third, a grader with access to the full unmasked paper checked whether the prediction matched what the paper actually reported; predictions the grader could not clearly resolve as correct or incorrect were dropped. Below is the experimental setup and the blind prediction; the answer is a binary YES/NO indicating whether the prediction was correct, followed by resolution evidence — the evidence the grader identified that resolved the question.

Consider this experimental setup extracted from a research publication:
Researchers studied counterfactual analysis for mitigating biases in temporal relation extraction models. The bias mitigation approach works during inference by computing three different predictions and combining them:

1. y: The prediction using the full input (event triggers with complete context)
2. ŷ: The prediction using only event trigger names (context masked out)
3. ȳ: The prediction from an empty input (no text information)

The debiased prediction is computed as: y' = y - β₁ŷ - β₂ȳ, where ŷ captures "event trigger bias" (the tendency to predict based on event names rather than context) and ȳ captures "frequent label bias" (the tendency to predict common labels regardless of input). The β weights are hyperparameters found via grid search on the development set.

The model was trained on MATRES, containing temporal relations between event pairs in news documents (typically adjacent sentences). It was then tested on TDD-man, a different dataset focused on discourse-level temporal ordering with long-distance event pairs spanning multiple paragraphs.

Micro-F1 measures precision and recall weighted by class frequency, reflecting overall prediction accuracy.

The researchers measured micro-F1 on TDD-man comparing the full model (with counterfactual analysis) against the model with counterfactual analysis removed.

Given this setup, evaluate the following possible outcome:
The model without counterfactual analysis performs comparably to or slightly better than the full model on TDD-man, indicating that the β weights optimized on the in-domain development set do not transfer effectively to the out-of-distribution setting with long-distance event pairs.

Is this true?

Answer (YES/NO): YES